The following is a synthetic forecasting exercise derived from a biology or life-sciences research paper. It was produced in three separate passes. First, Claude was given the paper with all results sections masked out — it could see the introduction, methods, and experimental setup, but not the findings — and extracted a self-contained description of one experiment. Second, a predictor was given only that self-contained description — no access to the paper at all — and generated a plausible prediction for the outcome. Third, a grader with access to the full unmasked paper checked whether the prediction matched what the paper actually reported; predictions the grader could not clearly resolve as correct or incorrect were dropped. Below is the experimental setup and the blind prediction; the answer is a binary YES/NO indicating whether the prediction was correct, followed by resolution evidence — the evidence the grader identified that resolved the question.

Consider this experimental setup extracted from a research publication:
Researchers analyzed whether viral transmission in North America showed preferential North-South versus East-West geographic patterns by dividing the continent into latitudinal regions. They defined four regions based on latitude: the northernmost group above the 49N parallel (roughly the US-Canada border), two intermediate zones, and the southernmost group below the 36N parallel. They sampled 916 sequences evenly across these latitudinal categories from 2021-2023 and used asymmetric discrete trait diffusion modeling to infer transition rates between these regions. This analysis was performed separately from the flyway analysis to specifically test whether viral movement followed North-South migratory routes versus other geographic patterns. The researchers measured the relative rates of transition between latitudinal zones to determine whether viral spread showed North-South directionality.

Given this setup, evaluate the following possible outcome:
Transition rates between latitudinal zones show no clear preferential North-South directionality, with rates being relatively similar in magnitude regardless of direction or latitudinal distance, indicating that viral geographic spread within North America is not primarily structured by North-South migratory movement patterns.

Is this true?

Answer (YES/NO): NO